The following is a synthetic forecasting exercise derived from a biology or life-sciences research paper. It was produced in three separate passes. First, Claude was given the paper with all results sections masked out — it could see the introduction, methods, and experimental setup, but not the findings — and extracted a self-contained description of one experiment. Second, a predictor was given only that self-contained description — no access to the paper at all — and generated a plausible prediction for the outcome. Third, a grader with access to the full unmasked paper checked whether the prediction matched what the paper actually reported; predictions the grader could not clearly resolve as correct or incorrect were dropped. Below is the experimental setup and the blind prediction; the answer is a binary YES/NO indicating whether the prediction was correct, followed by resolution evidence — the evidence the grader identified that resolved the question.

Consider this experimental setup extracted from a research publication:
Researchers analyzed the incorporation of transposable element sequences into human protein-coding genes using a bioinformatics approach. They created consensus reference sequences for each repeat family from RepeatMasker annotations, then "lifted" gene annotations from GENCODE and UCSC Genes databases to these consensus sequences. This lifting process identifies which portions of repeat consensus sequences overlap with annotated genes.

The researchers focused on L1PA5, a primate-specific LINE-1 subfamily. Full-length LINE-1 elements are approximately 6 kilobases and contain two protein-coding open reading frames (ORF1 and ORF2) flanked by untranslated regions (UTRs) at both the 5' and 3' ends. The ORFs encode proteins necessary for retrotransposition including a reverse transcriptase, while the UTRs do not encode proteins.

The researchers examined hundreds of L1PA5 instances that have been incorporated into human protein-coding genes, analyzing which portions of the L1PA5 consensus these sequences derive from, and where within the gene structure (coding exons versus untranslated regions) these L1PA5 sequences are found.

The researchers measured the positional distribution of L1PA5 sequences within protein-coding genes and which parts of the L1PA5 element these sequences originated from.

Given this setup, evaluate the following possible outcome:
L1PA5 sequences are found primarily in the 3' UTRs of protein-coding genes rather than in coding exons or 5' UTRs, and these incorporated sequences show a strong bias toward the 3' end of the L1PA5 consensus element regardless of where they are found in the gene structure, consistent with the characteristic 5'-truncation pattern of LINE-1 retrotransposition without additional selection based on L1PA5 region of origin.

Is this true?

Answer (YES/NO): NO